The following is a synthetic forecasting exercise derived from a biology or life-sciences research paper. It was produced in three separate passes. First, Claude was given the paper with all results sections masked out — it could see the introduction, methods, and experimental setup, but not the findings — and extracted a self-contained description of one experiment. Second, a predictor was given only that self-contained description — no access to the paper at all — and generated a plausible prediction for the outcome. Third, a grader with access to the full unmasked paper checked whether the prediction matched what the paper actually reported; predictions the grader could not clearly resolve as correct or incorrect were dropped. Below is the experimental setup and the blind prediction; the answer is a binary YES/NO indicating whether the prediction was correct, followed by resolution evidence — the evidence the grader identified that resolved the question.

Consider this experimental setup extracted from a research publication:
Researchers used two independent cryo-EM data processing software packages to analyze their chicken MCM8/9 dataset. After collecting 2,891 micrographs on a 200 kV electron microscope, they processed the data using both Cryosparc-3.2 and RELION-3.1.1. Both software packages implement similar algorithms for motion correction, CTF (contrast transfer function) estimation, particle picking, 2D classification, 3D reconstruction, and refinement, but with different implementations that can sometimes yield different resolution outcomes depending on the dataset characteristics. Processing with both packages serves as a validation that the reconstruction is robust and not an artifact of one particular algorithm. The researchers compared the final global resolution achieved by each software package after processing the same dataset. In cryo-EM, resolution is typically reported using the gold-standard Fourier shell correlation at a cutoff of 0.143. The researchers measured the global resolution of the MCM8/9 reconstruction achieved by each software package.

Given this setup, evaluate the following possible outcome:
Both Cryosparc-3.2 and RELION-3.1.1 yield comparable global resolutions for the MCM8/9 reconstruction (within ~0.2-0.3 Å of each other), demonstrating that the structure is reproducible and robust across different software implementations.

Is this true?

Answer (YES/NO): NO